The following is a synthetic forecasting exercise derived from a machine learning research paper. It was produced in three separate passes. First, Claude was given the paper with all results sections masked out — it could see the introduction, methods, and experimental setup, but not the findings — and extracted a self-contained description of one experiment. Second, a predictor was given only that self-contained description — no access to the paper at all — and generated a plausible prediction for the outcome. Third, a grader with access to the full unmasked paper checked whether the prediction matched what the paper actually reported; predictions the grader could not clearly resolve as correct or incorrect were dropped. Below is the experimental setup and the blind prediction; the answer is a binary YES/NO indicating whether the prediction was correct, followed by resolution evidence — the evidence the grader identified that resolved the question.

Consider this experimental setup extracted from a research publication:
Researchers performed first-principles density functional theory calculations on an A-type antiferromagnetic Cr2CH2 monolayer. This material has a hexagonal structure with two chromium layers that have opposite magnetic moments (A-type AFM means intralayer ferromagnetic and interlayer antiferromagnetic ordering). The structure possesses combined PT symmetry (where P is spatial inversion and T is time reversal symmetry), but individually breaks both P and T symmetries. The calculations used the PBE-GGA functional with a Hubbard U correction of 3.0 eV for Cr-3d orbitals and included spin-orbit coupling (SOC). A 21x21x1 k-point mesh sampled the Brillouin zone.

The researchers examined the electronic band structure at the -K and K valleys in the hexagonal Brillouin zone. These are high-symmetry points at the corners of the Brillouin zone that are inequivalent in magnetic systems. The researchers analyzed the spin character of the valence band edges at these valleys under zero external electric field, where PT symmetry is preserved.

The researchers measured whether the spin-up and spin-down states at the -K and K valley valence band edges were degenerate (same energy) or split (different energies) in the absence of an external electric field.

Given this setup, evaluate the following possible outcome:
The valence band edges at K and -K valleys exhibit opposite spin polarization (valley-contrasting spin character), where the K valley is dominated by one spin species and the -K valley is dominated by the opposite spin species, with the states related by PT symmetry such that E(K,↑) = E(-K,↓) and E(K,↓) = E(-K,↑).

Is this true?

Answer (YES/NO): NO